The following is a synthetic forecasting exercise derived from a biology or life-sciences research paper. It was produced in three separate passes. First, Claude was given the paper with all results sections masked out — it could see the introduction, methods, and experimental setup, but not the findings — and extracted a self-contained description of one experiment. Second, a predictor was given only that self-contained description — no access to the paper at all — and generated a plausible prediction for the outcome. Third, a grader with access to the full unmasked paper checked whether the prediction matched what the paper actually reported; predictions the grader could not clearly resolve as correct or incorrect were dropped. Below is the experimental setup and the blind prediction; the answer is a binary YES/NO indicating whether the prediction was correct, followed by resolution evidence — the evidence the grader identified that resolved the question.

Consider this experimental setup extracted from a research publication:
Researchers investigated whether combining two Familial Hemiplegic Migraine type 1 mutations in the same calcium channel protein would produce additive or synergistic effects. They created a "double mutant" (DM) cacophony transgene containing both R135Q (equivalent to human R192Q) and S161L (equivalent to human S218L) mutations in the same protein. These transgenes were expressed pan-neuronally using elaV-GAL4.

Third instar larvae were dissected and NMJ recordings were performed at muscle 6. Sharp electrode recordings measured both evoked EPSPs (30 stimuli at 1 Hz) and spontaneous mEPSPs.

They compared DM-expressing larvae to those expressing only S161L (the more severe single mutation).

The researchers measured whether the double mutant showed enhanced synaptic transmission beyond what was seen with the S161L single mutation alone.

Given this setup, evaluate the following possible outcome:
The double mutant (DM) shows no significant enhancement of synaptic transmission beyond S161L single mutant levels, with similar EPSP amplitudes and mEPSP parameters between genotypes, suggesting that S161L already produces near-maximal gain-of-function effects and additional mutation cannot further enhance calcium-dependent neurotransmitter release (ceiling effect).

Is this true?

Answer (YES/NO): YES